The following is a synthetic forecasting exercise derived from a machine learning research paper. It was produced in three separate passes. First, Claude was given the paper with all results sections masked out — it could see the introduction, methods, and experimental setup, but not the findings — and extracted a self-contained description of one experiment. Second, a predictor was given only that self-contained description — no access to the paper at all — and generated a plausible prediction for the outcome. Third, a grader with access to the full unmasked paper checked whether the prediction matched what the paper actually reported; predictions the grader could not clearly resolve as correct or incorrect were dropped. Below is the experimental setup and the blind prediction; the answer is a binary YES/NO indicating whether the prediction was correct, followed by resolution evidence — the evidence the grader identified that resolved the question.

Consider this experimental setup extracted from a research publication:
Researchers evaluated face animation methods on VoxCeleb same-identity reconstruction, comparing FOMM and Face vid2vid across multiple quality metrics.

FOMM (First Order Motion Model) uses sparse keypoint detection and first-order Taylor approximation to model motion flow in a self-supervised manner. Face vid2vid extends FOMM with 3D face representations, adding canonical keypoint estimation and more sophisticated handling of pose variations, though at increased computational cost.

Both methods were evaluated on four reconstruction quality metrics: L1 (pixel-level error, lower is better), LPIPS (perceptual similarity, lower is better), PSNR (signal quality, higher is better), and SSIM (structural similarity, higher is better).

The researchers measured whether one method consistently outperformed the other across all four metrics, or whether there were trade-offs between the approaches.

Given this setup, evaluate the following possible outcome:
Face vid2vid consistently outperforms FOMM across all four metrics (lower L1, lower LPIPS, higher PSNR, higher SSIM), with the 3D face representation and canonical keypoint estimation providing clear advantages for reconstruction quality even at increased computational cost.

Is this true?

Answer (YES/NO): NO